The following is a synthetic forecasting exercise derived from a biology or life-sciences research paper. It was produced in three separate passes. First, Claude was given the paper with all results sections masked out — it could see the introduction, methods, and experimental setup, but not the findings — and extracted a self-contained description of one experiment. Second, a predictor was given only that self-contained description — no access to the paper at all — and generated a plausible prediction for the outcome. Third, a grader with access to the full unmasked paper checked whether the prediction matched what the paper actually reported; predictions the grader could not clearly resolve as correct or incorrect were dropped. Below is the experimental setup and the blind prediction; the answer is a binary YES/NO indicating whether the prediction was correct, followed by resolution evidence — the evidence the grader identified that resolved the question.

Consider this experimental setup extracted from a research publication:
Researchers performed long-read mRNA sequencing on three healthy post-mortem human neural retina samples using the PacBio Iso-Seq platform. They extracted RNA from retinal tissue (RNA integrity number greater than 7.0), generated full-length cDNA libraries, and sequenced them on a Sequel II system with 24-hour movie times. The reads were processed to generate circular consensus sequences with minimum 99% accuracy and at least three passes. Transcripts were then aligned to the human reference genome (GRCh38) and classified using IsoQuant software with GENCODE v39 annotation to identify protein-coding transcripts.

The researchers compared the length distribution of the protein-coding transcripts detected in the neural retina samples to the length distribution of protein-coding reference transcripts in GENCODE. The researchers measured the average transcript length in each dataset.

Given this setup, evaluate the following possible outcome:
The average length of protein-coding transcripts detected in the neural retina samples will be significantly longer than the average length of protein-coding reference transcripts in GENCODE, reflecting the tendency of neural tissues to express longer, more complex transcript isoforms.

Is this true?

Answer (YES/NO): YES